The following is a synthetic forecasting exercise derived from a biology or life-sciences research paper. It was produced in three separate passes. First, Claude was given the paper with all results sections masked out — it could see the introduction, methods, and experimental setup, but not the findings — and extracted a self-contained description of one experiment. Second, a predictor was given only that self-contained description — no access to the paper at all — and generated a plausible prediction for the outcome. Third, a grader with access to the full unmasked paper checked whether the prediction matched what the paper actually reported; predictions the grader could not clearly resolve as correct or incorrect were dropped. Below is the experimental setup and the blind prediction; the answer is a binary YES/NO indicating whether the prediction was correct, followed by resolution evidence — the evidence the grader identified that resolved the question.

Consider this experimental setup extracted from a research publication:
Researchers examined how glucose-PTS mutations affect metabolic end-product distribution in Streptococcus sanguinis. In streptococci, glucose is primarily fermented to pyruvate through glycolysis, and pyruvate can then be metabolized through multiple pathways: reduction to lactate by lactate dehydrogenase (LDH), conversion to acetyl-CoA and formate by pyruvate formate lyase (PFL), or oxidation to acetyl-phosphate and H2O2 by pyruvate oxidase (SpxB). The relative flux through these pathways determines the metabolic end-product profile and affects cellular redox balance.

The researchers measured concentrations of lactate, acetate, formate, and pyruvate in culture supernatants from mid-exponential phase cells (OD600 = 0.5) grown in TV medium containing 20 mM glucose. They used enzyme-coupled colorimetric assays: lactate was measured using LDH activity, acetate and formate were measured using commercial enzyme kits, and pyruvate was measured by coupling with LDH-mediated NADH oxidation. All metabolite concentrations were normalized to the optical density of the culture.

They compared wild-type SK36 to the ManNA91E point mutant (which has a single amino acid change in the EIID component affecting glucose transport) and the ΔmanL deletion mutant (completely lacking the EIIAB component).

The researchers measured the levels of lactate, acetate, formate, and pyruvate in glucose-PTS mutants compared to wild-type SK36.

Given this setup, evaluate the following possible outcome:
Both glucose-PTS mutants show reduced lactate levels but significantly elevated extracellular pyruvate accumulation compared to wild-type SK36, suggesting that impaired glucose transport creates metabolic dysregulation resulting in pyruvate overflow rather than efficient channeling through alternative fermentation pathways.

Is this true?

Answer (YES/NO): NO